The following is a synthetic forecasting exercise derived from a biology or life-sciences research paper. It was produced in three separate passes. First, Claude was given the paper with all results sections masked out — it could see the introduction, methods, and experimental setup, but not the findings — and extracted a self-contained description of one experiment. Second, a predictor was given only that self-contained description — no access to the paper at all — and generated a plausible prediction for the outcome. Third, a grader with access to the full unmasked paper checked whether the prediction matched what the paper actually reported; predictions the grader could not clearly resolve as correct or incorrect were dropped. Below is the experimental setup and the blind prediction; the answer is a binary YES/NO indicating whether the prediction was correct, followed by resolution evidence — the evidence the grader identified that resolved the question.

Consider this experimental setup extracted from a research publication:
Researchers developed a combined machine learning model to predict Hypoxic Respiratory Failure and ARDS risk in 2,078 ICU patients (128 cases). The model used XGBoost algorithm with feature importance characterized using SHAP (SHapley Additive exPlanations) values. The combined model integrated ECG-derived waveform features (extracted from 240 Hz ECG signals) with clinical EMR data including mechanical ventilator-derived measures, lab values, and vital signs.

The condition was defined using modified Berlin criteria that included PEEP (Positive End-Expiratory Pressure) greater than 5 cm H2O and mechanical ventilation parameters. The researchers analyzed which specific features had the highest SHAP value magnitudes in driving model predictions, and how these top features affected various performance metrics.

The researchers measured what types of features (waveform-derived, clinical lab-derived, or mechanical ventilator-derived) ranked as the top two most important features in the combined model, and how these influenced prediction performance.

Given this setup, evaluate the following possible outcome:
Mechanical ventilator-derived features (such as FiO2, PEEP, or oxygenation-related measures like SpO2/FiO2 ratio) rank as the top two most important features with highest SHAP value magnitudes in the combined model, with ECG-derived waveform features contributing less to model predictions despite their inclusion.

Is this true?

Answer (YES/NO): YES